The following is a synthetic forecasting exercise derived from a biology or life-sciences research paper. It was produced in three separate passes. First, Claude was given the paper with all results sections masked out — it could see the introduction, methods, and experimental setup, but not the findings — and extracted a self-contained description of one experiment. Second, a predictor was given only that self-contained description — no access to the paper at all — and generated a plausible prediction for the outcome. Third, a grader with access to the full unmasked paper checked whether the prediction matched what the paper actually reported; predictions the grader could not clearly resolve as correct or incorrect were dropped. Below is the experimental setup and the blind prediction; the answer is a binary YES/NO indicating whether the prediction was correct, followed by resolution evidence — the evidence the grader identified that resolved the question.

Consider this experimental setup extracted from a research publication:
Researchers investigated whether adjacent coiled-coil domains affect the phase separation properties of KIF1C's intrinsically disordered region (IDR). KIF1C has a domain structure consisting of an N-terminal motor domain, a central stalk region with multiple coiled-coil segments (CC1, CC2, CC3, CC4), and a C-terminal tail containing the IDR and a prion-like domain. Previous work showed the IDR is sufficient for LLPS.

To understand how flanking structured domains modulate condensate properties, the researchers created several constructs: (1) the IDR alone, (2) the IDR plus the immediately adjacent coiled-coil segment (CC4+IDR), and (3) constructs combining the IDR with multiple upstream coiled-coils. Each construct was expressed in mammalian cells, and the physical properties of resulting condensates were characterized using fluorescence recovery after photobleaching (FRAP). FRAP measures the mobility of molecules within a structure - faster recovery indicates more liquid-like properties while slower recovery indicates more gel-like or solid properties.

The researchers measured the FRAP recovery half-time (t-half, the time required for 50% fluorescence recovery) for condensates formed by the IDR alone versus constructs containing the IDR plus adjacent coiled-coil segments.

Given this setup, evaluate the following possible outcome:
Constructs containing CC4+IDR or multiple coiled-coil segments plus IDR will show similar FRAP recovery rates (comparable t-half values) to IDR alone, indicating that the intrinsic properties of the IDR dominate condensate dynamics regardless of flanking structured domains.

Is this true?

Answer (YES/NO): NO